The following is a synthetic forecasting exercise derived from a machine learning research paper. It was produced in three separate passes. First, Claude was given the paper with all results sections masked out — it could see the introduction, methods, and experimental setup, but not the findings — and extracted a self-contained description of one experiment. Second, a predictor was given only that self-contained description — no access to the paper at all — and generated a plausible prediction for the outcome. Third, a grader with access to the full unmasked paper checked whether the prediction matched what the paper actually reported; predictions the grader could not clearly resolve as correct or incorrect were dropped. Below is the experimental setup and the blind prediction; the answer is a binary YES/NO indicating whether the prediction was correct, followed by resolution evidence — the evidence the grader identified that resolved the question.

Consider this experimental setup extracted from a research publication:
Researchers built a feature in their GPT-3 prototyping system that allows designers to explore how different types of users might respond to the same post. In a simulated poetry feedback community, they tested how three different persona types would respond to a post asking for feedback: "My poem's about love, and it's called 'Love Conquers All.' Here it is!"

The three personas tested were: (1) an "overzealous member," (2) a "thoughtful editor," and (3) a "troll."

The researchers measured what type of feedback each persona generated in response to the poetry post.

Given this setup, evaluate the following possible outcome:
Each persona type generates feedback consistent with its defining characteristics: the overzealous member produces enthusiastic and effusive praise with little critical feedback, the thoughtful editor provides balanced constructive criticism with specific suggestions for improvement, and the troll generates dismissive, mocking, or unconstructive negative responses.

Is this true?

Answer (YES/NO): NO